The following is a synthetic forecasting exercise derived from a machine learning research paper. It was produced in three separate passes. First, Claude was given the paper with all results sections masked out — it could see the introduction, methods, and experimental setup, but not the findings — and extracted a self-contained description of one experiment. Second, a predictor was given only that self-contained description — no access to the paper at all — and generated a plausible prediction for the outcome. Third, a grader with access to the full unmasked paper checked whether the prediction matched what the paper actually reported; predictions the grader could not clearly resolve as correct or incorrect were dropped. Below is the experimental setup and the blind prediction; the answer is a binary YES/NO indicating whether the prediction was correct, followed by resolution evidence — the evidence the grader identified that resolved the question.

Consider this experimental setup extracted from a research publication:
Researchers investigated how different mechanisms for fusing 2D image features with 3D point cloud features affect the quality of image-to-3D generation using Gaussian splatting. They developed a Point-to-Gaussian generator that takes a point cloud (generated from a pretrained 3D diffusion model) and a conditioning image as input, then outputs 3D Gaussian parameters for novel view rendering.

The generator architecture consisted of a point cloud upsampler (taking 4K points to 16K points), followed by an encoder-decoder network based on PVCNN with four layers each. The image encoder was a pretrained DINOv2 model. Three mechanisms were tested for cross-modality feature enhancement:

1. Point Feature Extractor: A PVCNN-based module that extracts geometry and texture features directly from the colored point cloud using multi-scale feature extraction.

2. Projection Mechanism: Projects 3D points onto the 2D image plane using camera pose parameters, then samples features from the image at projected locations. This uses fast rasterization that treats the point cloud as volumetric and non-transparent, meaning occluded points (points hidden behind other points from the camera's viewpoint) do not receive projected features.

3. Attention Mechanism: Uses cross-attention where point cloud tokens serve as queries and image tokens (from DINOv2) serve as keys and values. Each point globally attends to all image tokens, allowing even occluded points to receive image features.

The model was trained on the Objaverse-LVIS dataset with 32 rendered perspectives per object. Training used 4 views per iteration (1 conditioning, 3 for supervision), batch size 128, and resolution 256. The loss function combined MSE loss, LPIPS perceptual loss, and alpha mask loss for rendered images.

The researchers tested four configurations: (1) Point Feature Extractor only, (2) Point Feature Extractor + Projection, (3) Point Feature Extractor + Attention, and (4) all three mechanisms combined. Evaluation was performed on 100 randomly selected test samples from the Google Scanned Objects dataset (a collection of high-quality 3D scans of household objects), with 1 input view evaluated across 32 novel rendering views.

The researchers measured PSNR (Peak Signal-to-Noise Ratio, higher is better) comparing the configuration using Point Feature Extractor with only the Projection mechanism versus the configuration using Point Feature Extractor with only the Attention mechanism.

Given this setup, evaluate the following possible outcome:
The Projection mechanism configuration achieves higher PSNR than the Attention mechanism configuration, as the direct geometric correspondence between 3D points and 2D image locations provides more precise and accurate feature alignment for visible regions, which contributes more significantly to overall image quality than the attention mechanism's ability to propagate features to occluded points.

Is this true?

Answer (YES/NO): NO